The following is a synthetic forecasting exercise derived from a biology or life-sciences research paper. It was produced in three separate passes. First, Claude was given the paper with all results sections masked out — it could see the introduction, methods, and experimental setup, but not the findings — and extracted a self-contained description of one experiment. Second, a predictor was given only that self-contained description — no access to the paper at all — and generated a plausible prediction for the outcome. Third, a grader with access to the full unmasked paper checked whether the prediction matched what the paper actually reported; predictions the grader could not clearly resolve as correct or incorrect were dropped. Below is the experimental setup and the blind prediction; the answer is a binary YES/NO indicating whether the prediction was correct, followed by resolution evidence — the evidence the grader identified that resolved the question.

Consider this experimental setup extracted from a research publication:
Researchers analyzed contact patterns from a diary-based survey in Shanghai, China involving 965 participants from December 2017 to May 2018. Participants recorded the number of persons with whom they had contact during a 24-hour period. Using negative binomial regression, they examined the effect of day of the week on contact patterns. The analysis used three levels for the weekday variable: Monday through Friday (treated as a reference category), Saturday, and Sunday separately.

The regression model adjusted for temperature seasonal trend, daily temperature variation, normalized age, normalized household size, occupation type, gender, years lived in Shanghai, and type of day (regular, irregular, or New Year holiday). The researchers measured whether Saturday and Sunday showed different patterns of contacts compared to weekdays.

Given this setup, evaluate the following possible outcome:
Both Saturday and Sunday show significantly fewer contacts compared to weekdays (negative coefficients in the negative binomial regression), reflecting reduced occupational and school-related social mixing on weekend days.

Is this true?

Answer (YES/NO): YES